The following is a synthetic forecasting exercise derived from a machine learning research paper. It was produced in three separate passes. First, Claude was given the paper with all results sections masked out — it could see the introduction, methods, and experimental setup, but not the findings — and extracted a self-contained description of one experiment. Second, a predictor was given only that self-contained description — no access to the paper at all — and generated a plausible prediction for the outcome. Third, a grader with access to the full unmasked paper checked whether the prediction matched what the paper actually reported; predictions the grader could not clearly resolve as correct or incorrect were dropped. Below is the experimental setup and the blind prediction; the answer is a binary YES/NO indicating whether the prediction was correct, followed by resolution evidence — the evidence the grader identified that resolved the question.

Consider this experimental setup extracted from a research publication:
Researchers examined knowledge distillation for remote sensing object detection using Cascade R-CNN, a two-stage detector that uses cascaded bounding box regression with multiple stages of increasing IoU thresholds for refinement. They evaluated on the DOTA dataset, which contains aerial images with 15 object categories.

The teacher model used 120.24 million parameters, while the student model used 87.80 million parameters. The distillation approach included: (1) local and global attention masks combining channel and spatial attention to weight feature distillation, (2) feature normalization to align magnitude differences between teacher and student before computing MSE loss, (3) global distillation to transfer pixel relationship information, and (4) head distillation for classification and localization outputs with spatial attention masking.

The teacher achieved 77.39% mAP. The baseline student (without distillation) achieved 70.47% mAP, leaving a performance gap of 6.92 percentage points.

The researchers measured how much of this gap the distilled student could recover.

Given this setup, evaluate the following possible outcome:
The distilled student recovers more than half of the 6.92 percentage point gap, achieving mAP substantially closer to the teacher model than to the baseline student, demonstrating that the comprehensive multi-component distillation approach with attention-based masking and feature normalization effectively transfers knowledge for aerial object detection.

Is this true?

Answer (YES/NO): YES